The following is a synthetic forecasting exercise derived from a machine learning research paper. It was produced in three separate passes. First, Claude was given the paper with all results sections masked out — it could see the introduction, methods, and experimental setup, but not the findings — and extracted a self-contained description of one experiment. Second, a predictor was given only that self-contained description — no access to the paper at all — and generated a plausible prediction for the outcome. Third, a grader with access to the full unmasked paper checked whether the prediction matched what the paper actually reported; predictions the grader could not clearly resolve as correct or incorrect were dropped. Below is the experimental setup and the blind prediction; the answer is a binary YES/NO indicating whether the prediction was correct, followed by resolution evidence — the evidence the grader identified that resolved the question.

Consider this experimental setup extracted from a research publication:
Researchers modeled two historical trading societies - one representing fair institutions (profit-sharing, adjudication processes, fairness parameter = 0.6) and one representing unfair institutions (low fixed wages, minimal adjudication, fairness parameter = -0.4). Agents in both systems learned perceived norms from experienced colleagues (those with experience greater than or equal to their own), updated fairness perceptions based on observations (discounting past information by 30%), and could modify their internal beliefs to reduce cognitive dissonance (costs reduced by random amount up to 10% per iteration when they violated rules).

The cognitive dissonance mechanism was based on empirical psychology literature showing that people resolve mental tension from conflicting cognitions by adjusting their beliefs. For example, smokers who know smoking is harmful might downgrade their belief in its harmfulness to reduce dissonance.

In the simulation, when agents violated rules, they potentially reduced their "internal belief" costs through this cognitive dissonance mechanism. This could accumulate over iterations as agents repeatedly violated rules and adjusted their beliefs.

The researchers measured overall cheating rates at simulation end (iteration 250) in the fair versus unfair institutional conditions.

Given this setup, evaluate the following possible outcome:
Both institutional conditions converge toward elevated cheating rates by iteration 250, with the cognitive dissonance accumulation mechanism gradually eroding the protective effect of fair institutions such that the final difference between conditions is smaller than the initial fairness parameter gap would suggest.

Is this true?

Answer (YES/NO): NO